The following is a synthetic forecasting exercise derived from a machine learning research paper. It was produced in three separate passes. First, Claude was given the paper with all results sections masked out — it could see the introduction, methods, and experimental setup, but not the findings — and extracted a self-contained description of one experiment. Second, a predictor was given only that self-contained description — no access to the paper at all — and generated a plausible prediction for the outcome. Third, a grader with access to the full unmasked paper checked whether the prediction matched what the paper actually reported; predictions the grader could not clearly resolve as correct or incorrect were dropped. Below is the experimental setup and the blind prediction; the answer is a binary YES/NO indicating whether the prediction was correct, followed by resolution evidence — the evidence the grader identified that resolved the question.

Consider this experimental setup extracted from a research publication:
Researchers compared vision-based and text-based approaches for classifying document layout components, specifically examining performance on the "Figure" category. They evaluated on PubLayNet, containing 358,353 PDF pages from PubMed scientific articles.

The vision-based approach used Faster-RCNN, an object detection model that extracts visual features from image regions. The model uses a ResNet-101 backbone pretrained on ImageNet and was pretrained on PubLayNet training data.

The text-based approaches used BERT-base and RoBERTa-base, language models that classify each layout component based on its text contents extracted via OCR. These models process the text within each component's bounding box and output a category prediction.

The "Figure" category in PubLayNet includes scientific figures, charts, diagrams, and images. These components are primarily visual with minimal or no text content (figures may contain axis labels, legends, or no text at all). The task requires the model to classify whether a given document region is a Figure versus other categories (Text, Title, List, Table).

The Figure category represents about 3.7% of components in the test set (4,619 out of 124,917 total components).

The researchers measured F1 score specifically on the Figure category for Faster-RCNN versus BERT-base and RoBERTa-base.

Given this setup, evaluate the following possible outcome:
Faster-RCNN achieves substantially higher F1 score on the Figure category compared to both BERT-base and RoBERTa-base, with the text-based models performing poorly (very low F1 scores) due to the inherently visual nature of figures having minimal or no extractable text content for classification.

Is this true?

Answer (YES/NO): NO